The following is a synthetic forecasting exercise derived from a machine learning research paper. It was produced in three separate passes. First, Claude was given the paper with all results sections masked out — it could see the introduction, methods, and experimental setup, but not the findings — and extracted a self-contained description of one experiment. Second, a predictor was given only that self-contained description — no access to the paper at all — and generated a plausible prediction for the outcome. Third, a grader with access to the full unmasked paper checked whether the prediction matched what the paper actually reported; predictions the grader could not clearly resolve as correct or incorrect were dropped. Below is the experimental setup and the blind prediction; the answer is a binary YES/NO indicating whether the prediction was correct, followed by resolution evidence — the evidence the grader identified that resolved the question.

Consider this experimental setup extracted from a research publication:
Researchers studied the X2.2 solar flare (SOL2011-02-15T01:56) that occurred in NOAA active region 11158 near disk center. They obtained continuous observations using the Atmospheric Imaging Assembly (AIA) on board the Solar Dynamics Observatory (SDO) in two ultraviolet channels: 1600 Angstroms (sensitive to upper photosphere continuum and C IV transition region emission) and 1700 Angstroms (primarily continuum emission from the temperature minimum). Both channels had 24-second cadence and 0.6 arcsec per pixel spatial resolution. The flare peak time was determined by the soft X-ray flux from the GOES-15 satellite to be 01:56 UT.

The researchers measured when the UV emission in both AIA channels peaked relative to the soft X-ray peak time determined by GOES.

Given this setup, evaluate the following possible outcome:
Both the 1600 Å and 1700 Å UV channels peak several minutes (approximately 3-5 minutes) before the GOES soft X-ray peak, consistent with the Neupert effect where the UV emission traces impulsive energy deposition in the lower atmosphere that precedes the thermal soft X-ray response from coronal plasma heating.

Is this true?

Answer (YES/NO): YES